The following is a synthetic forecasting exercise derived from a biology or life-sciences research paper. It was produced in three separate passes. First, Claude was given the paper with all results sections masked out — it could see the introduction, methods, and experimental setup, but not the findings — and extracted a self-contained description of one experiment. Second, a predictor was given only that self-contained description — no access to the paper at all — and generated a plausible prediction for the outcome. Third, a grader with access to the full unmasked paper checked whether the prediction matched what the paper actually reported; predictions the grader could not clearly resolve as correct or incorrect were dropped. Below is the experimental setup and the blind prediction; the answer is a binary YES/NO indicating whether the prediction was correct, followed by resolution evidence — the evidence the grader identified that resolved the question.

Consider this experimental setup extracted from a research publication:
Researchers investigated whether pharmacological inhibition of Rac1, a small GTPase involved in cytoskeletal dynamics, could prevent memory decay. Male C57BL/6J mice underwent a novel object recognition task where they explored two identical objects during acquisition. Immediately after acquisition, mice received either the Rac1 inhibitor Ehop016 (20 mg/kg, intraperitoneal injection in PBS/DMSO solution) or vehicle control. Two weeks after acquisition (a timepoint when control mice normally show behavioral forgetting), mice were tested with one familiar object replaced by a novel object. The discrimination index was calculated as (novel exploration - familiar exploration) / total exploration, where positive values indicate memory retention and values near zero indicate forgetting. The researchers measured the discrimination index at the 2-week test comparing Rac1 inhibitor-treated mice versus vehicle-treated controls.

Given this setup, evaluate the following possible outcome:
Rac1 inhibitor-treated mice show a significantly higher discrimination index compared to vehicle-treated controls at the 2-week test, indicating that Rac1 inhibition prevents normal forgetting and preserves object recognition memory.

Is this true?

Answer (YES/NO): YES